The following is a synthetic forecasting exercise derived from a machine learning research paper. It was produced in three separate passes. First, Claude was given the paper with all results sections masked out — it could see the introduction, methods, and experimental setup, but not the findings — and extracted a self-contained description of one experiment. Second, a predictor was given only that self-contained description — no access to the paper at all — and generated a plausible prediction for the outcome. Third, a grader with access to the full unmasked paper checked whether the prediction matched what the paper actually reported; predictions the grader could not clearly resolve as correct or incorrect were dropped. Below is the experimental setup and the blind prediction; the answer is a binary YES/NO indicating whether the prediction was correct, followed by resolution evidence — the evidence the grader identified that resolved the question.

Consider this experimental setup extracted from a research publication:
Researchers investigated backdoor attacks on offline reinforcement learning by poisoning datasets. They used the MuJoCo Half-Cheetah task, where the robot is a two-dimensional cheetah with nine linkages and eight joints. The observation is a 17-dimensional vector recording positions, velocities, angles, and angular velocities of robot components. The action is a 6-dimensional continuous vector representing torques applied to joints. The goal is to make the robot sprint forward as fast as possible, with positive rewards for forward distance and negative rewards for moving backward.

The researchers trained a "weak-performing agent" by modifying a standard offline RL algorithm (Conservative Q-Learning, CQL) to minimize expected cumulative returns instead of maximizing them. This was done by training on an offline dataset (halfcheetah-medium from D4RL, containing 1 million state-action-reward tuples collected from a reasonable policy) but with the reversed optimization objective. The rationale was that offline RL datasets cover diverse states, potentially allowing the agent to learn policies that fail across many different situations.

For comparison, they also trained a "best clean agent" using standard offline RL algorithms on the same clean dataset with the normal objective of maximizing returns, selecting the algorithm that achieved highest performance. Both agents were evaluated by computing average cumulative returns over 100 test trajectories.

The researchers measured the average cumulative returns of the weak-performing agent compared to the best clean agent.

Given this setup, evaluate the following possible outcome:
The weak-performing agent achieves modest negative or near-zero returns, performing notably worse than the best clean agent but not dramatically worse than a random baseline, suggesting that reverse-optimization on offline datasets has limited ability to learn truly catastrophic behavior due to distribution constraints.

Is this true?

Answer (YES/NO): NO